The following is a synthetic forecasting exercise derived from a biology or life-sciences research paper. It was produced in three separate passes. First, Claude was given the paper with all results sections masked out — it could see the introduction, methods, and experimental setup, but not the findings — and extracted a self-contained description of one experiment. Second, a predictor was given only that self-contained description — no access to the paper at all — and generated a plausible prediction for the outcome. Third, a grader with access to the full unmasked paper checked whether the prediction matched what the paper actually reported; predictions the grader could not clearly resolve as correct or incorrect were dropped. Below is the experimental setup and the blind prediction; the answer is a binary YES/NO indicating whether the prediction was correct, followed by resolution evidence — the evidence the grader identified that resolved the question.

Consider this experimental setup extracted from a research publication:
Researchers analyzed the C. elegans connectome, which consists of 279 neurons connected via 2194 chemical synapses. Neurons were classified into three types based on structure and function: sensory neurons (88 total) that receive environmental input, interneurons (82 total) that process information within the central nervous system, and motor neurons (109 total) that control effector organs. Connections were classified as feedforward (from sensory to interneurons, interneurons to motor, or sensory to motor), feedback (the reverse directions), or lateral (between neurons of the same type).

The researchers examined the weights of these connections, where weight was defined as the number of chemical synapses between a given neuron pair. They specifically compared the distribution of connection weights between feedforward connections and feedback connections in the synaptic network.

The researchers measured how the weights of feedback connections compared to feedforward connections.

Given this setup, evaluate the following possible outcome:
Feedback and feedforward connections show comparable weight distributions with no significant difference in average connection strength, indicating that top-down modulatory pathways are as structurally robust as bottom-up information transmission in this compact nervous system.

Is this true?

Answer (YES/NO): NO